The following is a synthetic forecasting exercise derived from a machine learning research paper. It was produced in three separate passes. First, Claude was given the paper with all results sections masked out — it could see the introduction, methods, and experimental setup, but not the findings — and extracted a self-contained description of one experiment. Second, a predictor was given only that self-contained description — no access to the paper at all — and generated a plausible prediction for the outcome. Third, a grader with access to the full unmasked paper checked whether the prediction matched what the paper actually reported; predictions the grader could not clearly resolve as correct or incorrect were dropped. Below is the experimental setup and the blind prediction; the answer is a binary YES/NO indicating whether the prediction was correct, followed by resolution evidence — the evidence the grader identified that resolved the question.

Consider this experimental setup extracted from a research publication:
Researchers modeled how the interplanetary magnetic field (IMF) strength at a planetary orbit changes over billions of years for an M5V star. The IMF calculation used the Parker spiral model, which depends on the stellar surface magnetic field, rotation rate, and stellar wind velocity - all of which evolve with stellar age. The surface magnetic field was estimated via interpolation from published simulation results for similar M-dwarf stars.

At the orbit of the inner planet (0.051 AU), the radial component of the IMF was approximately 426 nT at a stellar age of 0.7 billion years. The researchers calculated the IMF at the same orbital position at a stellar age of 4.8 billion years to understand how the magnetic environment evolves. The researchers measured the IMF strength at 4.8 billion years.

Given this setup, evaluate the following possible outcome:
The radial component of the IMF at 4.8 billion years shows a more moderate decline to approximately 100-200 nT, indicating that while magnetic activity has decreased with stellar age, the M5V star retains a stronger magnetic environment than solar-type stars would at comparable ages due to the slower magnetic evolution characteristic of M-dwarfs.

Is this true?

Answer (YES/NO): YES